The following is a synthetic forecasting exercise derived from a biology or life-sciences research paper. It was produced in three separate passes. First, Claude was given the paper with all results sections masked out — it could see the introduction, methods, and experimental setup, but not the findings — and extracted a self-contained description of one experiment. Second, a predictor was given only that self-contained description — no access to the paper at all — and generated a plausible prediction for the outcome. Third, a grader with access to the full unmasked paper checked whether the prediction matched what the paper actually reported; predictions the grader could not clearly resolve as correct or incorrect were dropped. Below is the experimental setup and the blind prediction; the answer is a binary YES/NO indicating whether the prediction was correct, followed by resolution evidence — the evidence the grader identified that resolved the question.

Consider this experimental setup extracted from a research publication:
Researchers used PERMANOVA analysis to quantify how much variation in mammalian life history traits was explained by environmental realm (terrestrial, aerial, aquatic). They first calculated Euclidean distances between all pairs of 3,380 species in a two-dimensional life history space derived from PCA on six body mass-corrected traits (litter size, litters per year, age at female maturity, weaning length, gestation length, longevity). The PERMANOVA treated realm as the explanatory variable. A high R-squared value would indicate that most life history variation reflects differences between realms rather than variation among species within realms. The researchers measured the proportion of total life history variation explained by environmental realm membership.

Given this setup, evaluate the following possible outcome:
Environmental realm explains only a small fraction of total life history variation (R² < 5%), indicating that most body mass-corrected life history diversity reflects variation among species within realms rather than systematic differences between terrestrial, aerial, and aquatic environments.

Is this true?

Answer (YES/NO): NO